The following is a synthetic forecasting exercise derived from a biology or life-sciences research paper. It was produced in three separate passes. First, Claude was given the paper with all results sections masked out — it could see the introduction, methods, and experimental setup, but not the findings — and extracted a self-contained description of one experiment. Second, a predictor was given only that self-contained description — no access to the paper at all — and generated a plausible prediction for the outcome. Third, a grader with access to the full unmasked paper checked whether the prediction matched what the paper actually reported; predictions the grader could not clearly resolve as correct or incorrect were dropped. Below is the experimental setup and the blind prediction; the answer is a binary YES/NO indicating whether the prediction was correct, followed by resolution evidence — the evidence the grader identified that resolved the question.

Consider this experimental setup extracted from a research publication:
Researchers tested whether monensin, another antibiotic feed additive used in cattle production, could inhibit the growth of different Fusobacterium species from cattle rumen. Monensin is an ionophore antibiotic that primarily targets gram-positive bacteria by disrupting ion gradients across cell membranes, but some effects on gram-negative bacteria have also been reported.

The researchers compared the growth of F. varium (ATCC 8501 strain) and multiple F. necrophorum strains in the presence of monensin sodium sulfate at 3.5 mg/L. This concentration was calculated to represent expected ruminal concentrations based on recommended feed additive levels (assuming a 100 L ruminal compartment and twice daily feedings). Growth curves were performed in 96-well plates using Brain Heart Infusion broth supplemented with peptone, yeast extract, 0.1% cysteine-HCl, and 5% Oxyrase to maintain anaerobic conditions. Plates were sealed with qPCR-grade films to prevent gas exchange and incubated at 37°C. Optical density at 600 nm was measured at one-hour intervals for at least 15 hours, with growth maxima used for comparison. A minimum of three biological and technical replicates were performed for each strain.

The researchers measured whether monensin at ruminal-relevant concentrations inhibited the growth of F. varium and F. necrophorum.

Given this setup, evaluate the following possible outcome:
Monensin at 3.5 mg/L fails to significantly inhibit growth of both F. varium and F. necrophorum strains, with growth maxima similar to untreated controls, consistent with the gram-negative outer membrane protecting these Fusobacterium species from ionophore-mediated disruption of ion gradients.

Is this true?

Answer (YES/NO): NO